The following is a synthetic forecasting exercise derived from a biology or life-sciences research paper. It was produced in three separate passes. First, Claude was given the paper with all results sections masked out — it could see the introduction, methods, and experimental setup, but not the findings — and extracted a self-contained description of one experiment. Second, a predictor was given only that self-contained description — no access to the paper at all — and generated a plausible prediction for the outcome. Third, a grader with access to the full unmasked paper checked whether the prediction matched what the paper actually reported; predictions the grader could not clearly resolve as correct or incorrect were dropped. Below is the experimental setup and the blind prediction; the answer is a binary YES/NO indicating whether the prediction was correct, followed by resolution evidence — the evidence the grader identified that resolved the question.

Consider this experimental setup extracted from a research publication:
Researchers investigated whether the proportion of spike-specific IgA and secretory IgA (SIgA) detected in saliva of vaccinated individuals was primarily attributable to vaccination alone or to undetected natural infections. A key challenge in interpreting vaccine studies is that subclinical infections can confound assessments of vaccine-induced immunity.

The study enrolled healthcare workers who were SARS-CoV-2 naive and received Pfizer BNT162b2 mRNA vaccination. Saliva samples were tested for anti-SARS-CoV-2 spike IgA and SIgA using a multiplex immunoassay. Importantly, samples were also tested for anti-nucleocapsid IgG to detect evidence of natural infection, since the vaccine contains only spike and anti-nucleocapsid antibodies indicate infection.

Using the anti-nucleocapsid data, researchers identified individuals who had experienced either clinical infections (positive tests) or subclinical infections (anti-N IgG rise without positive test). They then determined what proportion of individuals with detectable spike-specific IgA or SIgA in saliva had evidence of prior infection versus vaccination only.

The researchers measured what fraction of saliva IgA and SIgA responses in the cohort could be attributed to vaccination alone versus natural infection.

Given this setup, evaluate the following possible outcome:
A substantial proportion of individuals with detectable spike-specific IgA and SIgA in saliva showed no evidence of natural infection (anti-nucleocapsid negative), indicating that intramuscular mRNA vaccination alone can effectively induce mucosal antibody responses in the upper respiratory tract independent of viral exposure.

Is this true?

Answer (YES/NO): NO